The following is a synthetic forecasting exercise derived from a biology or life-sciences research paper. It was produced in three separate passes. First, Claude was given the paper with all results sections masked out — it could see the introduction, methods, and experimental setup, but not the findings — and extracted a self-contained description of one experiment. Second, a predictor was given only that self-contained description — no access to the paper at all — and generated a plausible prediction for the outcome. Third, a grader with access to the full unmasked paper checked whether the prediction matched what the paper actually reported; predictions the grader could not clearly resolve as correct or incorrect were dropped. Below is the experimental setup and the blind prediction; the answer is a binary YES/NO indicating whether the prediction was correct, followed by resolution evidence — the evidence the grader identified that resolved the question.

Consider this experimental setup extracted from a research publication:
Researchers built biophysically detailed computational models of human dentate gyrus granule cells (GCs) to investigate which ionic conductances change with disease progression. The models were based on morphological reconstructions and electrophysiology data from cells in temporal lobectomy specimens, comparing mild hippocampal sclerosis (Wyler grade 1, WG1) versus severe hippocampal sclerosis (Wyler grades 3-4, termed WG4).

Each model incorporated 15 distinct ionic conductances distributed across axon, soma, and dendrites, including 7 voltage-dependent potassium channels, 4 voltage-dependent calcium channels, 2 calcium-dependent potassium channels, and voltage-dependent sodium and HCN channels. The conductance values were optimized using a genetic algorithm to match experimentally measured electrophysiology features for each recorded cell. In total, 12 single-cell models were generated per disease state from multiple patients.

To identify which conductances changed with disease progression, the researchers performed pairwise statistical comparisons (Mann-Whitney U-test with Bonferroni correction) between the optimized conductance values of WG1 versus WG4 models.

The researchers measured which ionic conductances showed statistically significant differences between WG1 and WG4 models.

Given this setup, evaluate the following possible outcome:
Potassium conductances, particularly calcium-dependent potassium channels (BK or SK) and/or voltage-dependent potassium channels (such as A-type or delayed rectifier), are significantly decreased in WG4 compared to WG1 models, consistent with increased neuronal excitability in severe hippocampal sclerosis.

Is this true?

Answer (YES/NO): NO